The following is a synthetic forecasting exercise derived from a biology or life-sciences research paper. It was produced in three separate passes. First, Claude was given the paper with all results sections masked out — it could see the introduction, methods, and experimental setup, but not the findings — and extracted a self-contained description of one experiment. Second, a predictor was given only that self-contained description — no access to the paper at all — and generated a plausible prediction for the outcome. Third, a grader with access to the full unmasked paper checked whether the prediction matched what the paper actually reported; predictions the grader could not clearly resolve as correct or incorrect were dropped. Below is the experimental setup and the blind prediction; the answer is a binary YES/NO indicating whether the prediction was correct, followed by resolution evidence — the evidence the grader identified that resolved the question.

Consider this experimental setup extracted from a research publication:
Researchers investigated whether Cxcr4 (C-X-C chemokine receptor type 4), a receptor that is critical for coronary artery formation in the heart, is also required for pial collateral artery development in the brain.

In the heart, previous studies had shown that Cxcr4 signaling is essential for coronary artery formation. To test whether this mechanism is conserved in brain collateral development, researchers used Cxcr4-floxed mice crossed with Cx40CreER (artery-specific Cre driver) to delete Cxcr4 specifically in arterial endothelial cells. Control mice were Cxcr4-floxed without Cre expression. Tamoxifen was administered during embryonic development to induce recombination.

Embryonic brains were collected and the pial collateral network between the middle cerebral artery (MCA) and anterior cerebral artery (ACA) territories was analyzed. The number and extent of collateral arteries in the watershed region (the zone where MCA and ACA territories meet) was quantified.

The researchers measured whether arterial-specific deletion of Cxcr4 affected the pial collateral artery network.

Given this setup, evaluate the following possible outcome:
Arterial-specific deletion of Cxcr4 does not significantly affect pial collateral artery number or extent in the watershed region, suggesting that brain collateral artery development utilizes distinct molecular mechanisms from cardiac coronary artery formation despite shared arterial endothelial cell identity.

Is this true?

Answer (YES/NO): YES